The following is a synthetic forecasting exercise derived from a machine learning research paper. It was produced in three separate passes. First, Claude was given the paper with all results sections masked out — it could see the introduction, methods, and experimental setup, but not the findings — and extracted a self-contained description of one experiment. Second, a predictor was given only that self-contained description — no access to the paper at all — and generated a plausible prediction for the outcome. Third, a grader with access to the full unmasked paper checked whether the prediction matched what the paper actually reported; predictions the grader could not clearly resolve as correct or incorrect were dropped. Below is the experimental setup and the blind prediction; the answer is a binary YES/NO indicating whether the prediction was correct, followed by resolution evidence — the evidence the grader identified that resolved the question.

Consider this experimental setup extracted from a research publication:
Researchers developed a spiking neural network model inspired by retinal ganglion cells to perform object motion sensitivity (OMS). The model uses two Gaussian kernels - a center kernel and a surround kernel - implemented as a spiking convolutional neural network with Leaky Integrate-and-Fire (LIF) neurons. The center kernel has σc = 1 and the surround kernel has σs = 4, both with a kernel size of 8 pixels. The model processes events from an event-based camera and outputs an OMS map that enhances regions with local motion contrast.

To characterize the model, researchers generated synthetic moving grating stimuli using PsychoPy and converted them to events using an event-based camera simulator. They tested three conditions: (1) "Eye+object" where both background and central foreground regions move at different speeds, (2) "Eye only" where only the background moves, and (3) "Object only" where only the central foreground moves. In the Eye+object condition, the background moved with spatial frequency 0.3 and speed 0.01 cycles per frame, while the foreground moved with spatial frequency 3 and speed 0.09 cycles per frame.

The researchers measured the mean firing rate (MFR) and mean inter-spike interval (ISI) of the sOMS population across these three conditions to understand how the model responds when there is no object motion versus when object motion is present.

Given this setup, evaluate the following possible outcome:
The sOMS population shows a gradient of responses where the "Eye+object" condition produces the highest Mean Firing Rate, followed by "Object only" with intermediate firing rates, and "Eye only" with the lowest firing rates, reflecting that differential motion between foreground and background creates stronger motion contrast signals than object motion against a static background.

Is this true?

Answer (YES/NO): NO